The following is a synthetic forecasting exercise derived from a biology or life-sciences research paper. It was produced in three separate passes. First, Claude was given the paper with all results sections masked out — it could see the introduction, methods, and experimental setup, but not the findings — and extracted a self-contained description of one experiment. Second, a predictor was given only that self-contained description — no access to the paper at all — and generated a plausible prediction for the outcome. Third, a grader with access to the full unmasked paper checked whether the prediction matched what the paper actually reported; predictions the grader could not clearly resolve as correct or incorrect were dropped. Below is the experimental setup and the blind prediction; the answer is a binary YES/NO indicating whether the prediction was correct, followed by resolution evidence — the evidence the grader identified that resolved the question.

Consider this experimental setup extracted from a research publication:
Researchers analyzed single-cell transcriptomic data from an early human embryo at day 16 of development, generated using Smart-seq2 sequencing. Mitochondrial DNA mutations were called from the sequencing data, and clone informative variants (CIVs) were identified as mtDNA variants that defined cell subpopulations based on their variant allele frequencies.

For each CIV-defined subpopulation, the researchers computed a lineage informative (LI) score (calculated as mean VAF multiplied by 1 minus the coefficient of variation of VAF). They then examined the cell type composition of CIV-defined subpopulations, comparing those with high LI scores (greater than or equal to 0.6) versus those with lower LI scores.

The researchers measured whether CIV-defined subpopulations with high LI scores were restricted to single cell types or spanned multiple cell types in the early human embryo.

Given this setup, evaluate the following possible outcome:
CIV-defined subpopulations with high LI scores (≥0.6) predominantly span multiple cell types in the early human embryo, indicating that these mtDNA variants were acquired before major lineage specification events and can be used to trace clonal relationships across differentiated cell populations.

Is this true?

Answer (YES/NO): NO